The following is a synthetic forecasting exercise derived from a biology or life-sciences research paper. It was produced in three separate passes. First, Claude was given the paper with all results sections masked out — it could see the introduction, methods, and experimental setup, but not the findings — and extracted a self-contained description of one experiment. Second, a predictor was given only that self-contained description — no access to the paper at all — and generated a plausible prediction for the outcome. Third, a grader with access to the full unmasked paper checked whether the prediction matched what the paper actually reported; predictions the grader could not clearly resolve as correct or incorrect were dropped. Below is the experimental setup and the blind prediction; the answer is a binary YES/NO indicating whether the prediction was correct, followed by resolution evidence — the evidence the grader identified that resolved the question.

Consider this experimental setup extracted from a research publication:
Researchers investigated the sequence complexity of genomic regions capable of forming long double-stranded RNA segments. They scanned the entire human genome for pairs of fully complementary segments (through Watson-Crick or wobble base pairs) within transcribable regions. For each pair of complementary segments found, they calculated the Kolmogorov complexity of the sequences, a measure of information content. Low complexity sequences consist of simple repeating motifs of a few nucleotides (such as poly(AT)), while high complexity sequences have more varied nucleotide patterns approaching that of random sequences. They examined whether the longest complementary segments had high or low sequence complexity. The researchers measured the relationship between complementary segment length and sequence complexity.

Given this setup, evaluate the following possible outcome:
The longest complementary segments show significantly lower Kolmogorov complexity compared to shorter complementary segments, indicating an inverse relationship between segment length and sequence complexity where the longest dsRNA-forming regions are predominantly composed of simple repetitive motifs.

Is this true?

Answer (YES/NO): NO